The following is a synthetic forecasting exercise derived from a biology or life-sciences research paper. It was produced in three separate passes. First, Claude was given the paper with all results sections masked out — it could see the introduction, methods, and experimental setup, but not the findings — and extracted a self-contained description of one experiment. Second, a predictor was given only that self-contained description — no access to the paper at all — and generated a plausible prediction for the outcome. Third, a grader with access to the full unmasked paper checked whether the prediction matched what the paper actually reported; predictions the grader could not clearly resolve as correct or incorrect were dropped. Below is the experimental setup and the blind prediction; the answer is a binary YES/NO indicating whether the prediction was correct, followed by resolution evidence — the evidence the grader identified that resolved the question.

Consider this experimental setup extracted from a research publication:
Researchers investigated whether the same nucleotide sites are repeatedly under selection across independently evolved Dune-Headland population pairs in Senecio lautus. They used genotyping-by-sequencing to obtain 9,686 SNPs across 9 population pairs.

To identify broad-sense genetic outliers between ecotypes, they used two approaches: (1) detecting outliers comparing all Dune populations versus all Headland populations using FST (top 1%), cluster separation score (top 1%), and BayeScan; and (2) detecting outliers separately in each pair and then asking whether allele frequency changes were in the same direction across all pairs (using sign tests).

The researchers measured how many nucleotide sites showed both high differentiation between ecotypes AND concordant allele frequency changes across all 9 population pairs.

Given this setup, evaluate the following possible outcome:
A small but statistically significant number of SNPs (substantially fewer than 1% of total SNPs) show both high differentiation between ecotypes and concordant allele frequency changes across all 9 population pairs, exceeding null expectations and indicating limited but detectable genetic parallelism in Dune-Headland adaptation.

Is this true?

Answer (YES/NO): YES